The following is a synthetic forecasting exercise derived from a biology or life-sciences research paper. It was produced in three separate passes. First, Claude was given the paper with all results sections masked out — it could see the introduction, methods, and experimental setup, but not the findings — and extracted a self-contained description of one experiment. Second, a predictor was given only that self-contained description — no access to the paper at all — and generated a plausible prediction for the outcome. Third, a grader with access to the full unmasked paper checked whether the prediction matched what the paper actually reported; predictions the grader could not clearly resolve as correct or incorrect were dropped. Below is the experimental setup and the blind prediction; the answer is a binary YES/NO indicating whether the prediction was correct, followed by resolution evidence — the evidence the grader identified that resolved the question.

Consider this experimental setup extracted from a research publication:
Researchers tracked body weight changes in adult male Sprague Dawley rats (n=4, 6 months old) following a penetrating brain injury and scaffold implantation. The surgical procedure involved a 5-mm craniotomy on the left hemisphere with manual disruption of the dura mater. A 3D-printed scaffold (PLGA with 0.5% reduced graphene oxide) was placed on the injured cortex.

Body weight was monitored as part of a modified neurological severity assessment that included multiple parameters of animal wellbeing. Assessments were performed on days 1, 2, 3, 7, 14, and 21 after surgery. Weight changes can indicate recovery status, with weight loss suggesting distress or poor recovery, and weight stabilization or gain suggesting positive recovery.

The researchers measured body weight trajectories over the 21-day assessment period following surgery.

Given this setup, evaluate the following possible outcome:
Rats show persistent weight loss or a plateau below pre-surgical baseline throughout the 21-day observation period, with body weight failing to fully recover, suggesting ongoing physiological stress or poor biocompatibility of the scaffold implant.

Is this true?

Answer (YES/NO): NO